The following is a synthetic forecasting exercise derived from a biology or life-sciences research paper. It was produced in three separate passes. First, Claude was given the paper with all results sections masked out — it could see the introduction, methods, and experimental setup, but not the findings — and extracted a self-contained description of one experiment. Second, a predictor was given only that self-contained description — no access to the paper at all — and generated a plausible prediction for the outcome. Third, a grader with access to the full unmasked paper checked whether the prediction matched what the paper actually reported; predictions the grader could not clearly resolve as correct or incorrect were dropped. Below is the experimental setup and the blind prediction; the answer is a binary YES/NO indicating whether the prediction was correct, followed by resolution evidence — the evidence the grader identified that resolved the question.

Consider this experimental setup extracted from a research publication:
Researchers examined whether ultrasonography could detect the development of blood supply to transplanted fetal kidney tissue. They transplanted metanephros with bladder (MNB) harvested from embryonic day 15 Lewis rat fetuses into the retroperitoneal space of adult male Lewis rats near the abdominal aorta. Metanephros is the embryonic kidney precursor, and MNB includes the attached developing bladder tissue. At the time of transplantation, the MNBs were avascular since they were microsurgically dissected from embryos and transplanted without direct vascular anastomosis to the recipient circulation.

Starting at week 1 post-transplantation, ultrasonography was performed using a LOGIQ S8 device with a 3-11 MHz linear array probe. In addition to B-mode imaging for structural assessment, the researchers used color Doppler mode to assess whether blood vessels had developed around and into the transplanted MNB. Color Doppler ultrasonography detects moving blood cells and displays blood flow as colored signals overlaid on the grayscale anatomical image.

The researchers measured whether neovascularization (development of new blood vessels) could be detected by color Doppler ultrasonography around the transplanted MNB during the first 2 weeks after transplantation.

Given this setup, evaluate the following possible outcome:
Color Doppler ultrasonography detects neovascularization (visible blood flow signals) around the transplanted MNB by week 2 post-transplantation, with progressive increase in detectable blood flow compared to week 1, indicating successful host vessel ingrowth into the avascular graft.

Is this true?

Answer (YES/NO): NO